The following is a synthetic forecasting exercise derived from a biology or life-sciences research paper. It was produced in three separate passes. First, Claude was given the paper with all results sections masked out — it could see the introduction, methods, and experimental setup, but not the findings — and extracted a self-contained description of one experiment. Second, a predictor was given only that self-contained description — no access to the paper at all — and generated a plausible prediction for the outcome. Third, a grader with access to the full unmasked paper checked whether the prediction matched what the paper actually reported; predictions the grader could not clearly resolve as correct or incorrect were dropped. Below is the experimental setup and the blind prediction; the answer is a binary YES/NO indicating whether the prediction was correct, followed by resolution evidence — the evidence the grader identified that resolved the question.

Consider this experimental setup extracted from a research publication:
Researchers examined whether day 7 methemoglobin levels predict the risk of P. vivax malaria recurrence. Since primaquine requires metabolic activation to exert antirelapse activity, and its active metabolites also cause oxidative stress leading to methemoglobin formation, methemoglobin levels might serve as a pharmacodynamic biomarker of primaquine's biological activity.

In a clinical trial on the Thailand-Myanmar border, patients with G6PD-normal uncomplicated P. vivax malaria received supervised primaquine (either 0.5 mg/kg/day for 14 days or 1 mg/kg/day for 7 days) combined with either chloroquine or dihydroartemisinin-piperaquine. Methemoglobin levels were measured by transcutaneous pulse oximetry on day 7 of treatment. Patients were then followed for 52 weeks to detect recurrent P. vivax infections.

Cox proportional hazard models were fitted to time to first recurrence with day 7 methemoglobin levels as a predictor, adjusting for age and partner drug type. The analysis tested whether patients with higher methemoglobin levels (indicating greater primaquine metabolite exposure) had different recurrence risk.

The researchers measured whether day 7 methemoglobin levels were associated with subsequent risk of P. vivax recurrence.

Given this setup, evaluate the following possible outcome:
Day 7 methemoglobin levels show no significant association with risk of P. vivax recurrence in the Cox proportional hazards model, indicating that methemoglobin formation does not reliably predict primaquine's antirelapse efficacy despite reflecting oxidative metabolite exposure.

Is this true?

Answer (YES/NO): NO